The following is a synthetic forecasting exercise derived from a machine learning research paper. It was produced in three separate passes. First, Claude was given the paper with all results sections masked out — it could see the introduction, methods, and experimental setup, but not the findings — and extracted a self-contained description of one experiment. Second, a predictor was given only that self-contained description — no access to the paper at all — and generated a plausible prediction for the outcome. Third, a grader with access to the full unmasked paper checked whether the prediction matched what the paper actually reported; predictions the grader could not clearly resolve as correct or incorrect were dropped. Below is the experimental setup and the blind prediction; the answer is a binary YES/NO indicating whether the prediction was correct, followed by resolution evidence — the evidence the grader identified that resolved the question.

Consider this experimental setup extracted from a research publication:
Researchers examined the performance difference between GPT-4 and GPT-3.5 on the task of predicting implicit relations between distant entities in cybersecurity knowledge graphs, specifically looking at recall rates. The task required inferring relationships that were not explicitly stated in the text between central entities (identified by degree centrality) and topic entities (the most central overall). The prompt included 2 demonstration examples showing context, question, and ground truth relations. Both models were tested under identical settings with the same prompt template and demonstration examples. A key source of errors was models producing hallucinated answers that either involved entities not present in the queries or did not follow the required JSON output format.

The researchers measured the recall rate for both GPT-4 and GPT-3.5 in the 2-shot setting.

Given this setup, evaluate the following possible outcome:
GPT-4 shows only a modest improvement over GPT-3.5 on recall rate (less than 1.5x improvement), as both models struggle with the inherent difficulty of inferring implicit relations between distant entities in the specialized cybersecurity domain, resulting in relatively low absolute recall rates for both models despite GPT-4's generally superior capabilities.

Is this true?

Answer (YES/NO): NO